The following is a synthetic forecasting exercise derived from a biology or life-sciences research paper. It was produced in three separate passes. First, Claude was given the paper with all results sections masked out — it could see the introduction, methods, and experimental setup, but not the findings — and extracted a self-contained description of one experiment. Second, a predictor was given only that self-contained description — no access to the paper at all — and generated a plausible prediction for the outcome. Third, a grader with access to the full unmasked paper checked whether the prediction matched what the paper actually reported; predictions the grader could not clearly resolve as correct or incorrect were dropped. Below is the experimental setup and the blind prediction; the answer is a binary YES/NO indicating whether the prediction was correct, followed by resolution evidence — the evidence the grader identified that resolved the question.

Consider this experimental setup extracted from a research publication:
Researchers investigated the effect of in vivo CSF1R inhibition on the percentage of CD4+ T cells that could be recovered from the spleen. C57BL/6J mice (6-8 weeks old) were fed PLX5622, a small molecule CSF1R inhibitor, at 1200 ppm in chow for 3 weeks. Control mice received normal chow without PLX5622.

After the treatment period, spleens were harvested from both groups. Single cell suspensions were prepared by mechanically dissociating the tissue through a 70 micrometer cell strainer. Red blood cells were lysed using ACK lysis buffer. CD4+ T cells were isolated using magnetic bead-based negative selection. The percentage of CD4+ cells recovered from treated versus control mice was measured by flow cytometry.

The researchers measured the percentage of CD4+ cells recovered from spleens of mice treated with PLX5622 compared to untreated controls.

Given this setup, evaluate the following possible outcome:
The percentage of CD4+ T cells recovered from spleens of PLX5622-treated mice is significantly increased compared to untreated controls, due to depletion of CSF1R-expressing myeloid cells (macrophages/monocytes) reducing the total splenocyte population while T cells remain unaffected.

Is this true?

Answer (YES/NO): NO